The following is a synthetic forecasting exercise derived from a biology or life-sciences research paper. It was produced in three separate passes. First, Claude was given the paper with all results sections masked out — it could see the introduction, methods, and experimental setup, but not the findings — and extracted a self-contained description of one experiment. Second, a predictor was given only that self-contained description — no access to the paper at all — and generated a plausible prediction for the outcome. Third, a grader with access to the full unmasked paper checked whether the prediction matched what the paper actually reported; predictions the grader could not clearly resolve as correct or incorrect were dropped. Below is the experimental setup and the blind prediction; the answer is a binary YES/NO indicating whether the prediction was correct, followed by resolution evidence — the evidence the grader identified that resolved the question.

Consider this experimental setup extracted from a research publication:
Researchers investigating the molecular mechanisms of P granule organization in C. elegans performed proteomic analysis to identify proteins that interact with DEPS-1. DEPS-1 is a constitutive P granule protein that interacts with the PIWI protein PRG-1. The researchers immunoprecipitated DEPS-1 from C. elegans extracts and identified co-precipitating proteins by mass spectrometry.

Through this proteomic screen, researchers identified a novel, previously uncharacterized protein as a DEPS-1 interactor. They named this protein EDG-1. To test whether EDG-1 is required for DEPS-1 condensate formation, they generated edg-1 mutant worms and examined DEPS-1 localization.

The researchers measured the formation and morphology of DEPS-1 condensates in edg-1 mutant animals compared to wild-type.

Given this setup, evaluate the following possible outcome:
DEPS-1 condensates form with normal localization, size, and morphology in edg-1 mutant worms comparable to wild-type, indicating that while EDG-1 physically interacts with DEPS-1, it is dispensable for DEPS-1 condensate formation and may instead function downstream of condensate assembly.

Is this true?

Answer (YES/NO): NO